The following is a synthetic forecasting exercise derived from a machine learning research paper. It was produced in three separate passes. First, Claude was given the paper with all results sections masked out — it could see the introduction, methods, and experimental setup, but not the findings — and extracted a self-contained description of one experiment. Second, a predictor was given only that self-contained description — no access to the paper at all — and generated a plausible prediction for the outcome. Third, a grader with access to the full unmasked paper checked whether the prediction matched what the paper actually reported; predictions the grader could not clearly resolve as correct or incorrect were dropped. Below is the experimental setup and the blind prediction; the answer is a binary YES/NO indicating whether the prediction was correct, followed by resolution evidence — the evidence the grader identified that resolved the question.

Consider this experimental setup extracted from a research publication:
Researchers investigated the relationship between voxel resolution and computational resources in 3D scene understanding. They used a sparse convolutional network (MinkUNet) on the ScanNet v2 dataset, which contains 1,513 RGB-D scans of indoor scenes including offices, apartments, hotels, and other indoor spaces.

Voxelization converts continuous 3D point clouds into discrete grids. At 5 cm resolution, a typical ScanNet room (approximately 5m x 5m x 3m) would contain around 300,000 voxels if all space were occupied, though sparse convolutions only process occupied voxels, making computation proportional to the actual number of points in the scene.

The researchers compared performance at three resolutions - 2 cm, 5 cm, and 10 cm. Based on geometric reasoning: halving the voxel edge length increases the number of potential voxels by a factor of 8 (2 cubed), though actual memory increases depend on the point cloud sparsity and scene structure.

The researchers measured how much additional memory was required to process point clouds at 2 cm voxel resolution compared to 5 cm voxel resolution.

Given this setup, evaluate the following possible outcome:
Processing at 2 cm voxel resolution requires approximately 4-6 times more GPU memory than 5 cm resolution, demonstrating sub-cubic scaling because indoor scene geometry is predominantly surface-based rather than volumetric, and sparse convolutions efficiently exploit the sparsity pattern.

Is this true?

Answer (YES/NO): NO